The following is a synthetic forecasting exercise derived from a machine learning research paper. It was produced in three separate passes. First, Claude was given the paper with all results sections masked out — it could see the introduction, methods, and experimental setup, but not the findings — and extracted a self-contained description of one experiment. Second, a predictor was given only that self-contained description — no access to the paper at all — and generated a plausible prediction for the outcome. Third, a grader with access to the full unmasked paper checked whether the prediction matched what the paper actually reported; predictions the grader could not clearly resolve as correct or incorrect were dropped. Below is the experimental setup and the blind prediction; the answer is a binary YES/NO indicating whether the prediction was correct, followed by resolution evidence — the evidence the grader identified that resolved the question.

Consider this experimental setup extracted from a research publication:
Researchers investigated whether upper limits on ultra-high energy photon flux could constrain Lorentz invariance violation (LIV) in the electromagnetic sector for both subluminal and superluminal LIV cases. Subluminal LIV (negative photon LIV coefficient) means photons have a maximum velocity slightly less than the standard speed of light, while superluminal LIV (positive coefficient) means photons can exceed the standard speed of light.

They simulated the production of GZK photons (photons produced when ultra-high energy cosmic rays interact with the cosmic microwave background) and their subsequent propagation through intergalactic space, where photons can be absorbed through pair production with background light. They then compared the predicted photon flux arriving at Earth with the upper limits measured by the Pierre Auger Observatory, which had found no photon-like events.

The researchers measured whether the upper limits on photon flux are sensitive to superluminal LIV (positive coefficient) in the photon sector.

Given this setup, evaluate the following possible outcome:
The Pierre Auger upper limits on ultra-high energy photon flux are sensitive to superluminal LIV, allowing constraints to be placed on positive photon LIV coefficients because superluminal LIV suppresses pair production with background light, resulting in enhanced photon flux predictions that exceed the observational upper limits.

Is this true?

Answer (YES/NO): NO